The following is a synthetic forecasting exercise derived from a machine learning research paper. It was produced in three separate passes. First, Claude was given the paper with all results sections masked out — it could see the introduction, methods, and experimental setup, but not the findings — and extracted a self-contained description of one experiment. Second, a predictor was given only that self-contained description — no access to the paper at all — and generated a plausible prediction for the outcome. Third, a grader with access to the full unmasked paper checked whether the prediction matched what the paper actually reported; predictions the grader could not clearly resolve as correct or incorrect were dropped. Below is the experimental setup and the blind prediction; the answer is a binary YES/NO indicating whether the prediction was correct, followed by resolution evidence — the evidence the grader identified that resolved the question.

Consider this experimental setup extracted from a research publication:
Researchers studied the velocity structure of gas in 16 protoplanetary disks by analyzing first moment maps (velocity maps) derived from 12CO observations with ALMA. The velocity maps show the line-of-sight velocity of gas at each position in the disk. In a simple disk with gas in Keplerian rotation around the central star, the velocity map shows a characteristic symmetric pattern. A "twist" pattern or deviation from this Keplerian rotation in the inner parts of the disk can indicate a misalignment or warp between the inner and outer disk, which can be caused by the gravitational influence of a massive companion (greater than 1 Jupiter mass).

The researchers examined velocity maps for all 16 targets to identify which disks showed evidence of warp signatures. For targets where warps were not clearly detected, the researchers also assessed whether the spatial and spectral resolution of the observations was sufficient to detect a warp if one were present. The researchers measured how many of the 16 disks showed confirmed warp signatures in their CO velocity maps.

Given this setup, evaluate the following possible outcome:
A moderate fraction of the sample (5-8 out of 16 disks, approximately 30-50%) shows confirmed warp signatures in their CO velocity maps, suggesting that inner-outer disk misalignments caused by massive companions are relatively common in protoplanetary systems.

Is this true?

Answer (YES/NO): NO